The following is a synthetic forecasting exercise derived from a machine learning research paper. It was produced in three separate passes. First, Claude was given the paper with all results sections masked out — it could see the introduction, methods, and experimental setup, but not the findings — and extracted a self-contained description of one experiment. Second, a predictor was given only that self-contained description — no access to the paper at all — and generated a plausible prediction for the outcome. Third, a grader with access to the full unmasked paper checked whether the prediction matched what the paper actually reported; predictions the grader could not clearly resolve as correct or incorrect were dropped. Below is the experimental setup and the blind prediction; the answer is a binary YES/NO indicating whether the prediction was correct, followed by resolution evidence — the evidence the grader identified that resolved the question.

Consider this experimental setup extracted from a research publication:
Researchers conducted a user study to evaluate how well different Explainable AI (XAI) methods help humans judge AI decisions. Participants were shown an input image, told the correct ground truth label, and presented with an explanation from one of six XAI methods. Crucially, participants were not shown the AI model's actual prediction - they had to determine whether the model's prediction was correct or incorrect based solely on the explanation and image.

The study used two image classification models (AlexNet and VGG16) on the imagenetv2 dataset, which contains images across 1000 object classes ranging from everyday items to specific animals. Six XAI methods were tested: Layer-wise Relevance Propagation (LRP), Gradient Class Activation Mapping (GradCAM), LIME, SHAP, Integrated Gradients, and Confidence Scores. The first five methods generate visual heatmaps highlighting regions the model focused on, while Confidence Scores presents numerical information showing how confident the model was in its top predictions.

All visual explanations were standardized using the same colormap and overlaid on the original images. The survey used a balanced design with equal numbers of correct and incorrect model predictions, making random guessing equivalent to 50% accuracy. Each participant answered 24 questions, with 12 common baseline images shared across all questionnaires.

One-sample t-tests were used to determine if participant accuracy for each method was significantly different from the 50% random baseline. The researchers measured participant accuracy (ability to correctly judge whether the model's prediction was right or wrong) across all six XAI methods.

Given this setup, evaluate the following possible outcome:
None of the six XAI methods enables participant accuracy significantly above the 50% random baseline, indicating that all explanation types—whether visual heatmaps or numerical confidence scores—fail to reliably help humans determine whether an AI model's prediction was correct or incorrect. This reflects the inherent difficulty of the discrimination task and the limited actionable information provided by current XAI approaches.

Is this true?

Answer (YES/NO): NO